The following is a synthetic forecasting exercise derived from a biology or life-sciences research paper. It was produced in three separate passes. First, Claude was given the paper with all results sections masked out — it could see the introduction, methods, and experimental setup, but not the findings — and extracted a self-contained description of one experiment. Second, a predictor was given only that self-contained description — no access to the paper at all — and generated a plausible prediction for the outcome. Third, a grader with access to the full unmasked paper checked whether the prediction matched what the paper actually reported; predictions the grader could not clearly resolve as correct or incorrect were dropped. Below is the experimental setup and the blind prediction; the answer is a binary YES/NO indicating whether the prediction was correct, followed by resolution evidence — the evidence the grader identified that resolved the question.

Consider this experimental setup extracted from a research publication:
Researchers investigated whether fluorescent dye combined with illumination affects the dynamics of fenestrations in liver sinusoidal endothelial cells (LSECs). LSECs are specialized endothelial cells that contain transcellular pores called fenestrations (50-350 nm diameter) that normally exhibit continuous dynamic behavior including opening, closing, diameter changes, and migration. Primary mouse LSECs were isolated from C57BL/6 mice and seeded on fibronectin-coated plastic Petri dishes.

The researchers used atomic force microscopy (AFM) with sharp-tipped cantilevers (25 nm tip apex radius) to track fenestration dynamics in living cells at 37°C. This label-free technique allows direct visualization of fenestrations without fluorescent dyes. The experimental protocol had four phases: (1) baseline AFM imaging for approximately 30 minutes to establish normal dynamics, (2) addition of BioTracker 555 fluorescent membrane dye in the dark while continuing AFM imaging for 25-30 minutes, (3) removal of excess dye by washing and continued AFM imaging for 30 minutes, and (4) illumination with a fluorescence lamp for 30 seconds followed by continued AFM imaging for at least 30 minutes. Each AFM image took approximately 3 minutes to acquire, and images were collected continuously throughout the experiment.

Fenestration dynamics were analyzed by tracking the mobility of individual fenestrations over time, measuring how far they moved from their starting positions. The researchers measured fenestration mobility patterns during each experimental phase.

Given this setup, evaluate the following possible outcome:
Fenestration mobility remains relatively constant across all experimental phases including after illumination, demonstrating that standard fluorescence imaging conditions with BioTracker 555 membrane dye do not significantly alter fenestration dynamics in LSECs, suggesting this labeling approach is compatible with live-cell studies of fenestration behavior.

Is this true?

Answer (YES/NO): NO